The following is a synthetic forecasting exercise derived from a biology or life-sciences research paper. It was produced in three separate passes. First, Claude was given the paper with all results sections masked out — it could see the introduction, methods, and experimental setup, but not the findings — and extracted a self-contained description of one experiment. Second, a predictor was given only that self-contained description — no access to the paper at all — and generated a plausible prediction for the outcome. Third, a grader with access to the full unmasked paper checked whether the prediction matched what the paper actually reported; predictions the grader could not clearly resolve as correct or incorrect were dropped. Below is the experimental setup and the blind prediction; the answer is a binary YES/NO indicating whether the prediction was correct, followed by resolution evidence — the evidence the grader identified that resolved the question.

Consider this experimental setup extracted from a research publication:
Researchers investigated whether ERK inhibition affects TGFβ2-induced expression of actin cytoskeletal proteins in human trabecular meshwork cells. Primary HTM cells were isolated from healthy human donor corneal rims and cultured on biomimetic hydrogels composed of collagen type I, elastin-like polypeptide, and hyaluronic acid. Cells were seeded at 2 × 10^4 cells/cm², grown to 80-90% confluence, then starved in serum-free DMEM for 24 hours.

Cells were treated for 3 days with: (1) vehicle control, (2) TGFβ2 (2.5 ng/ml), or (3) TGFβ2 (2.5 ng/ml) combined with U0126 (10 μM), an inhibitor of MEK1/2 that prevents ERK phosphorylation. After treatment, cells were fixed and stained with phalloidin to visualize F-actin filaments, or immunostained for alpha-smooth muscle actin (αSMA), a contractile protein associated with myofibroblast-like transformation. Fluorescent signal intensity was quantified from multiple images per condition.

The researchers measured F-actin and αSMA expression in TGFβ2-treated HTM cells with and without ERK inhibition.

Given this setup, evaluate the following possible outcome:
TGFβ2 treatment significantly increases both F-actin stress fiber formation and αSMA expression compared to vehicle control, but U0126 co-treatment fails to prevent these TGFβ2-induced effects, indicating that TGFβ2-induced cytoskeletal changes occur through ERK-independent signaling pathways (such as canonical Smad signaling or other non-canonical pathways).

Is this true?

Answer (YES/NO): NO